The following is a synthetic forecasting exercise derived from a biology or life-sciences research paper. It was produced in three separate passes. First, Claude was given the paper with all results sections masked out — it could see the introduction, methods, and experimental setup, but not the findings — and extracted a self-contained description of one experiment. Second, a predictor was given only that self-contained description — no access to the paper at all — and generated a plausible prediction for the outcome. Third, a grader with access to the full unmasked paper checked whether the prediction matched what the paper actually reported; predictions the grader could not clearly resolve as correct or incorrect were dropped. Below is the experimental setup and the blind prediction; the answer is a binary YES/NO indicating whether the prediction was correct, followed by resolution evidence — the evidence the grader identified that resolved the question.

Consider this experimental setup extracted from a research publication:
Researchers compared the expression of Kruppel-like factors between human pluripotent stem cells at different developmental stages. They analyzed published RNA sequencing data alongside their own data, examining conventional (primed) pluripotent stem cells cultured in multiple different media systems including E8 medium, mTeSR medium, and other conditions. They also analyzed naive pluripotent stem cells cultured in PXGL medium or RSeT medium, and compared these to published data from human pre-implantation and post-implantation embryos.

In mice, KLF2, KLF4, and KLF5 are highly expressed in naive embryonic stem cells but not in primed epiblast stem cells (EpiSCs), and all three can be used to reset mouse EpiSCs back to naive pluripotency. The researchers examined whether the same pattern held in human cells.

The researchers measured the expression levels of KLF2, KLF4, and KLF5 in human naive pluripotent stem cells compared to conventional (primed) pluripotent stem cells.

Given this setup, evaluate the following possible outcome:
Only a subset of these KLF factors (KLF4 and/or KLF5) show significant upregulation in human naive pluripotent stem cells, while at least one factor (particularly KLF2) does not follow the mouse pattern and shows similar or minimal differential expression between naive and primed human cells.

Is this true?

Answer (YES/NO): YES